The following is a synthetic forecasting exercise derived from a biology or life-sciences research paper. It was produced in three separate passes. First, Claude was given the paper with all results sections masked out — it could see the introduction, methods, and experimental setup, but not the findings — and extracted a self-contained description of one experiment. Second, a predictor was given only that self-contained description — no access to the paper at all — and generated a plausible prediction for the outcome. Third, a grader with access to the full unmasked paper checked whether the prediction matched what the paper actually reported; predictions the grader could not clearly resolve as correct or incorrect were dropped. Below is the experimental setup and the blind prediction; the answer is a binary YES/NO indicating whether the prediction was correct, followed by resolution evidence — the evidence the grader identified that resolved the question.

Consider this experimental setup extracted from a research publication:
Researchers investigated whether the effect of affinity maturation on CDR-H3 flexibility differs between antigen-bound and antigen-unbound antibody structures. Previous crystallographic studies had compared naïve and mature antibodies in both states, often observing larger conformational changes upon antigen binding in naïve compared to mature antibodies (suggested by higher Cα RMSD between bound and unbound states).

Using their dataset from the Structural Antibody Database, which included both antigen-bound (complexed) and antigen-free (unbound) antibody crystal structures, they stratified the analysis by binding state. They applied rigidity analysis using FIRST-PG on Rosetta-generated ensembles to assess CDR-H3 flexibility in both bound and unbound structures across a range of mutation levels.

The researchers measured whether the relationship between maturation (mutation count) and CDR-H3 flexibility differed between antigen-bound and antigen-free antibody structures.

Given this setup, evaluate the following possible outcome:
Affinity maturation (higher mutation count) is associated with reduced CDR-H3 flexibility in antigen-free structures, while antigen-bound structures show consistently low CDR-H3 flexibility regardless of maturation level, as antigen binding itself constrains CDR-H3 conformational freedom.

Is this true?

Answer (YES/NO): NO